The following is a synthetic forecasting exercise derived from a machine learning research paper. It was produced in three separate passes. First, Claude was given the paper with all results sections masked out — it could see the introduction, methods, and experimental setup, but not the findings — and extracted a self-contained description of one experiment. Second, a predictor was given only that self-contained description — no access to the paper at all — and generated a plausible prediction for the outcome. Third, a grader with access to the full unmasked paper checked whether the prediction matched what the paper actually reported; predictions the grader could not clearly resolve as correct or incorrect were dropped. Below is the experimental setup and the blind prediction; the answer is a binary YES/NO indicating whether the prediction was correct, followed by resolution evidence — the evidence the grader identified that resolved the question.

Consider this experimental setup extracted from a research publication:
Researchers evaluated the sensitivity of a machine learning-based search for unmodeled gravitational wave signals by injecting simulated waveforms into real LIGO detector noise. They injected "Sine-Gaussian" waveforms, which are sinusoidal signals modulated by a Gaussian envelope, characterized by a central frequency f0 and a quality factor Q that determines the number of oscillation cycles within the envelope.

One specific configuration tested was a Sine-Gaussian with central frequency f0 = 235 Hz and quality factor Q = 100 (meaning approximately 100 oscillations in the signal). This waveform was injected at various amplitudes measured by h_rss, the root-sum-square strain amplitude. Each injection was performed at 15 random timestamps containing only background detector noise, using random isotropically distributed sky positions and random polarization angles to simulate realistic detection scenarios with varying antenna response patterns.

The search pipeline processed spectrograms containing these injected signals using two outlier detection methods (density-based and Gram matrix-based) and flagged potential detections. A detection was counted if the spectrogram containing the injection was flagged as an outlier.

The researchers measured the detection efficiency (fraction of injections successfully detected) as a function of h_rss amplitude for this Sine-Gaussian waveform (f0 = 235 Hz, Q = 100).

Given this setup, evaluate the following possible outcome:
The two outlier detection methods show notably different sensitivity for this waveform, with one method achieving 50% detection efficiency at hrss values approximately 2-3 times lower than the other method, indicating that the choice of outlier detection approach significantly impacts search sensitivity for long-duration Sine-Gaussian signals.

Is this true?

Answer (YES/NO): NO